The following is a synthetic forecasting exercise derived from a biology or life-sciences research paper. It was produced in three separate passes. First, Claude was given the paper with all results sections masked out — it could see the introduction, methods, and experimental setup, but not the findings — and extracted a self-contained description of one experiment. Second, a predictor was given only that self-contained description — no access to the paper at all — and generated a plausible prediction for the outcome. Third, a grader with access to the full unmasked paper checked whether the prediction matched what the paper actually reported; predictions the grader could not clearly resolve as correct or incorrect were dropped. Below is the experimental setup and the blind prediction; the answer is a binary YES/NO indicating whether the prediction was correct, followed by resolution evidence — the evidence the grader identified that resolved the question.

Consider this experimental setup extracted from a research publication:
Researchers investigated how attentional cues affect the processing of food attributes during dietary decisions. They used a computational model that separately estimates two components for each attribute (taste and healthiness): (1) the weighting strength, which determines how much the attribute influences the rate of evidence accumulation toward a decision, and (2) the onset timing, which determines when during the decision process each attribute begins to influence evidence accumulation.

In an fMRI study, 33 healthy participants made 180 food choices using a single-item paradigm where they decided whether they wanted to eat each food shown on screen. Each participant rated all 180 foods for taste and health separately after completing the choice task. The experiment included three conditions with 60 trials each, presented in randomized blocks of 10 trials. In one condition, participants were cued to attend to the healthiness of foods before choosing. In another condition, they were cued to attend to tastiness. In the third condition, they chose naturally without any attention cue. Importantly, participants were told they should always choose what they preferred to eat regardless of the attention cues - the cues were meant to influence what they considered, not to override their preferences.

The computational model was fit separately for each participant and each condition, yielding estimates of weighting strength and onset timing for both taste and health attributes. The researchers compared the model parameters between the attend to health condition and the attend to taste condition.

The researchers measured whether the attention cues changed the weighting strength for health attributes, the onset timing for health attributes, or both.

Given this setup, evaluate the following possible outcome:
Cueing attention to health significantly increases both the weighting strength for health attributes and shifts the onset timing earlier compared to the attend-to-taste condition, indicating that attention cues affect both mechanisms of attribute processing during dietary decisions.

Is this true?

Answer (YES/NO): YES